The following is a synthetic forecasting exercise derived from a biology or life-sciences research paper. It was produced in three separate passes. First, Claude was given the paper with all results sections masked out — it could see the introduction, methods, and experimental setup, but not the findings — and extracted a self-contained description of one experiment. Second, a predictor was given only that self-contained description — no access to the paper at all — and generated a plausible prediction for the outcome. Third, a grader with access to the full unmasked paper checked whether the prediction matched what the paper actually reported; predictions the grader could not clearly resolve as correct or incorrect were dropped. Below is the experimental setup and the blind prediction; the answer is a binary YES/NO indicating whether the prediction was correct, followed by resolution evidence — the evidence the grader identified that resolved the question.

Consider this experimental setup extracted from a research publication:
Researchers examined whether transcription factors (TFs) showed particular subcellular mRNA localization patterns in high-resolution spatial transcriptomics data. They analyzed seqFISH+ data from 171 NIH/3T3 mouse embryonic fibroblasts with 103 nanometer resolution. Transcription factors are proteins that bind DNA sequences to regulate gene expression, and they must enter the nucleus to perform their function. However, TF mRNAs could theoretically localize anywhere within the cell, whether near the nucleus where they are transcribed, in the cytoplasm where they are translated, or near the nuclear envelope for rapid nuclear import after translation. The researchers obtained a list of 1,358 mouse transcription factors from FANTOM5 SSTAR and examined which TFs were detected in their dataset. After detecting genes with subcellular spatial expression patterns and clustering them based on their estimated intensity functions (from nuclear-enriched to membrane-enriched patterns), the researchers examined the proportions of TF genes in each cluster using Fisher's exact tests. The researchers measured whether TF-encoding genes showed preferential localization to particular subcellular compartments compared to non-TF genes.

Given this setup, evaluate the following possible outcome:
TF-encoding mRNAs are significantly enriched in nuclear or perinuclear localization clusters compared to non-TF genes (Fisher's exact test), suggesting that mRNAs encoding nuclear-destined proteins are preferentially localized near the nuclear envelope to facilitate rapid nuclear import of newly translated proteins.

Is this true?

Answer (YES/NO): YES